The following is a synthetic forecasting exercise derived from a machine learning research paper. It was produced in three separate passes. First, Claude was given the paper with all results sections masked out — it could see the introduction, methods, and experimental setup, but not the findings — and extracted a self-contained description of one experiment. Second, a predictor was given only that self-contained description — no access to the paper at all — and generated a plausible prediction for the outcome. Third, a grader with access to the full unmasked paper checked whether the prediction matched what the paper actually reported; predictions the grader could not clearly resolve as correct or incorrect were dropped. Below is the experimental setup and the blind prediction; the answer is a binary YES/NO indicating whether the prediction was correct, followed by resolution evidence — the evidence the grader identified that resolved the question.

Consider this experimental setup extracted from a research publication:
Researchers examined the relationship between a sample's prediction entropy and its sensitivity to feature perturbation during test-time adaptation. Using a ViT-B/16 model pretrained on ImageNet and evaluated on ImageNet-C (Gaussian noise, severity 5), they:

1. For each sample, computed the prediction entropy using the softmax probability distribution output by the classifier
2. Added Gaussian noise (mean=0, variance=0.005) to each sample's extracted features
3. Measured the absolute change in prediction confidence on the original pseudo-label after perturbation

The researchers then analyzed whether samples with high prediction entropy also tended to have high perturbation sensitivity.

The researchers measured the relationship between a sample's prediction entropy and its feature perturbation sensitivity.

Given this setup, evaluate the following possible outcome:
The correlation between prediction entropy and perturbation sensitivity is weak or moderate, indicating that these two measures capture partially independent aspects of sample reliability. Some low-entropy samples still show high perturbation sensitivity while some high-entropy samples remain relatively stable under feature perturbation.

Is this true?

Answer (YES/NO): YES